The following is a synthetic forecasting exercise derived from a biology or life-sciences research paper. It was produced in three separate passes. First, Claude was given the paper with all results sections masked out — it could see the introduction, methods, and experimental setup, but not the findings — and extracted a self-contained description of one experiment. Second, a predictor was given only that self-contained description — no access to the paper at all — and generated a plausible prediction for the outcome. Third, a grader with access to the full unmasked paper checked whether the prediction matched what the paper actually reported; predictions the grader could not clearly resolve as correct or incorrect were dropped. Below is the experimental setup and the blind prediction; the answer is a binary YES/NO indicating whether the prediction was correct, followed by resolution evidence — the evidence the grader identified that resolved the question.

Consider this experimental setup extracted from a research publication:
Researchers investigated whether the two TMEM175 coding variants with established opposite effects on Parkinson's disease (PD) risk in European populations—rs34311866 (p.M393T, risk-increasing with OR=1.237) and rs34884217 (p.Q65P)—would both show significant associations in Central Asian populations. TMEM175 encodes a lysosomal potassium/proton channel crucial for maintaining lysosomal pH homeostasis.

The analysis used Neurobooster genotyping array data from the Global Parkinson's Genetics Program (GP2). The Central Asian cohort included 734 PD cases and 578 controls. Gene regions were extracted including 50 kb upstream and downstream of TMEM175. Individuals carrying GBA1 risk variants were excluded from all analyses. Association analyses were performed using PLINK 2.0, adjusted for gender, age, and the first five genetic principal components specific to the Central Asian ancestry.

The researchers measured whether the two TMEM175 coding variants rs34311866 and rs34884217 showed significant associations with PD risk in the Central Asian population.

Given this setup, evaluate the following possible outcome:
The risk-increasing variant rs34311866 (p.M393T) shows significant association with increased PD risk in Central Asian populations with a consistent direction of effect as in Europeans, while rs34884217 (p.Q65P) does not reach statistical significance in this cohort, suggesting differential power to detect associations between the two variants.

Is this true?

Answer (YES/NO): NO